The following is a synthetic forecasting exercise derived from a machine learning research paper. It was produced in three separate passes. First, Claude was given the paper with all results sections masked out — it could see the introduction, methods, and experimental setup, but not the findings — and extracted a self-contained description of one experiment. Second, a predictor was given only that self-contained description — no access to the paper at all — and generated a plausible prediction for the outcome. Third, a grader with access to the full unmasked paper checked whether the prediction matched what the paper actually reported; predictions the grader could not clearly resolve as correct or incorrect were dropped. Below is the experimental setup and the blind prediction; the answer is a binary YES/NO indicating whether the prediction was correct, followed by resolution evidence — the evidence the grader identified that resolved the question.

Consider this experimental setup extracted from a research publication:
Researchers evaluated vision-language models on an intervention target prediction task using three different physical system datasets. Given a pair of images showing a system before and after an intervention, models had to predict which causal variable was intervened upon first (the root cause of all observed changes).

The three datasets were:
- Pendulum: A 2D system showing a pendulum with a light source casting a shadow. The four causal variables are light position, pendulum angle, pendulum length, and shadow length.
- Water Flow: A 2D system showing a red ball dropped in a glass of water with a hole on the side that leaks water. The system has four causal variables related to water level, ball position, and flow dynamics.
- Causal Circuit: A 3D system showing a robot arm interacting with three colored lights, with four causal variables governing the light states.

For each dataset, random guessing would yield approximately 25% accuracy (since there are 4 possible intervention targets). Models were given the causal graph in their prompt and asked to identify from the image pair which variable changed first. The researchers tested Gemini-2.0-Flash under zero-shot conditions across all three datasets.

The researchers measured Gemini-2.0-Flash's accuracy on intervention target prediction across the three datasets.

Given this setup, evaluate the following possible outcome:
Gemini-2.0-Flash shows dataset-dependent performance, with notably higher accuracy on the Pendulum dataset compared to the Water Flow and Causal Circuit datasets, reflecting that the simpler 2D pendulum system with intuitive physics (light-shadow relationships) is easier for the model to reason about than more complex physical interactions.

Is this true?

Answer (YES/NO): NO